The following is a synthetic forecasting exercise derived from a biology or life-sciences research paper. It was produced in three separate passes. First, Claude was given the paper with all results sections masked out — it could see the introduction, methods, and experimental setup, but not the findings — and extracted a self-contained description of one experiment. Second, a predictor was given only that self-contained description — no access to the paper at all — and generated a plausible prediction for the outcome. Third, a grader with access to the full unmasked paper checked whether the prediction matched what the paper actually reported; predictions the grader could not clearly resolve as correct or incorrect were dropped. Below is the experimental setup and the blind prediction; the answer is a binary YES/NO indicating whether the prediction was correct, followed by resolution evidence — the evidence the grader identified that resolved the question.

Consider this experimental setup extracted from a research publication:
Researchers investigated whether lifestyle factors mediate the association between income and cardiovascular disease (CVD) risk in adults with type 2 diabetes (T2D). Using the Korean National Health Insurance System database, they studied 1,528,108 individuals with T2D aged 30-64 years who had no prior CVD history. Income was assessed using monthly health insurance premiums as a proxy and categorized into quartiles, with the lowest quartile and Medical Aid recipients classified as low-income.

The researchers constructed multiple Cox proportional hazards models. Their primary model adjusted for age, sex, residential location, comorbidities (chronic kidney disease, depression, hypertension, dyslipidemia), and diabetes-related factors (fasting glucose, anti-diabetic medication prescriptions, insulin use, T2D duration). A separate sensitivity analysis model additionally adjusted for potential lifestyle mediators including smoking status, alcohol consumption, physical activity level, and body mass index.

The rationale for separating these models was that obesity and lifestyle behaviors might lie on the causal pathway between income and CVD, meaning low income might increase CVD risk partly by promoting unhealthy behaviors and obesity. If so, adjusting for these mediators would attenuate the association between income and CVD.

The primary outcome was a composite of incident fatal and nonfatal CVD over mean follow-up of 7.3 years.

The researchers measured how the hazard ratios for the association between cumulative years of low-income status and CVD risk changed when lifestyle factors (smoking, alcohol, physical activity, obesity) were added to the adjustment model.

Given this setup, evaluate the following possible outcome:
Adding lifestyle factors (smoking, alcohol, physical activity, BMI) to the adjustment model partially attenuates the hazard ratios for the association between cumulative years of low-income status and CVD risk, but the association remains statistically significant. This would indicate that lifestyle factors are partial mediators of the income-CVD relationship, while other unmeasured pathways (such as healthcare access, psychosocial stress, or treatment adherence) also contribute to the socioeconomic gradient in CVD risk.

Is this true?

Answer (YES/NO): YES